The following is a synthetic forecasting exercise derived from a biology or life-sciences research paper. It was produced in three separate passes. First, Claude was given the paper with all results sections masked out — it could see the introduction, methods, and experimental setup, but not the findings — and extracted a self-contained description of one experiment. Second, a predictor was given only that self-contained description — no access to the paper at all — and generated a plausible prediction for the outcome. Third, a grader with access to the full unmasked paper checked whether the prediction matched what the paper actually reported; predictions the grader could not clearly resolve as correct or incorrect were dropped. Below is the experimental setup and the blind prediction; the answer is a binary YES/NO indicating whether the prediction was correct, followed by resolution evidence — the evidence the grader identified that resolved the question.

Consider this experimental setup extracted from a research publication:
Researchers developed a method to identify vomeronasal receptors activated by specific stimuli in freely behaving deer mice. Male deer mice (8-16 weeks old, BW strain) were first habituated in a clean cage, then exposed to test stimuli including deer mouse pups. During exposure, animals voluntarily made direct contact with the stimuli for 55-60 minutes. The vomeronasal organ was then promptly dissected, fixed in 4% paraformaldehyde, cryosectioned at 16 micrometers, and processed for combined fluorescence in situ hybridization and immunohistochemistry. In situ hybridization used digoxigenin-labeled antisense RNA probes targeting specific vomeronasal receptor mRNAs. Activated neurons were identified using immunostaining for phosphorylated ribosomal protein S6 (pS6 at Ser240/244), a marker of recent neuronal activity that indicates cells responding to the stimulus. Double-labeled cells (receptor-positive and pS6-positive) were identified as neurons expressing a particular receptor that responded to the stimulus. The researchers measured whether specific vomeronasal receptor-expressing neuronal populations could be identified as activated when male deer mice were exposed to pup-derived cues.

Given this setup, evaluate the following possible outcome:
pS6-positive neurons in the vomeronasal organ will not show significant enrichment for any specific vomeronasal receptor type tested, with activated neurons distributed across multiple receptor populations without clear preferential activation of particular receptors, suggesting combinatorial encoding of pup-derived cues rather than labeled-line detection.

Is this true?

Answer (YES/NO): NO